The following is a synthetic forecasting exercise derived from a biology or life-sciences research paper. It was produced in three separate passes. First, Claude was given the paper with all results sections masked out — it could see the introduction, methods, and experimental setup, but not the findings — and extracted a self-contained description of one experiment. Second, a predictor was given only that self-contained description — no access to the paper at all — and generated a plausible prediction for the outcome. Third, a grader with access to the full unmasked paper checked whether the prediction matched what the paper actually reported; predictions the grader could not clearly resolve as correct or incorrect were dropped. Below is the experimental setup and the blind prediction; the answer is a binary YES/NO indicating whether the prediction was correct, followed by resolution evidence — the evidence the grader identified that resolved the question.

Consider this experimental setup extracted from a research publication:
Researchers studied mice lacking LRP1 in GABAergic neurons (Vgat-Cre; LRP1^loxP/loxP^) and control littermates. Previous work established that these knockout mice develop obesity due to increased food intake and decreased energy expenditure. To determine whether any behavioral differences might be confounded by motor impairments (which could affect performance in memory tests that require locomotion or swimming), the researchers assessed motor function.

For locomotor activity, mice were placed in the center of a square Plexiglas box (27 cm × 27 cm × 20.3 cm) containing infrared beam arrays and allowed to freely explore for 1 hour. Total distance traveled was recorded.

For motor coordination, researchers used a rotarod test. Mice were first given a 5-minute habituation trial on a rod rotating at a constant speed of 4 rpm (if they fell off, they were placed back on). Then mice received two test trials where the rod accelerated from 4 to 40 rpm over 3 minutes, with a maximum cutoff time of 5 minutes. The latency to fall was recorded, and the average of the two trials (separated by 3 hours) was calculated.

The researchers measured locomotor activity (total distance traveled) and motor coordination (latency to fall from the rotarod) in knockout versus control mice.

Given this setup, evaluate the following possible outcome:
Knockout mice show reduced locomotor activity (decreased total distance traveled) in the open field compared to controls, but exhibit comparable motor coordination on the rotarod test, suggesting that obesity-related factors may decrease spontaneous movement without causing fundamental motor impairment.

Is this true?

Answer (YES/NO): NO